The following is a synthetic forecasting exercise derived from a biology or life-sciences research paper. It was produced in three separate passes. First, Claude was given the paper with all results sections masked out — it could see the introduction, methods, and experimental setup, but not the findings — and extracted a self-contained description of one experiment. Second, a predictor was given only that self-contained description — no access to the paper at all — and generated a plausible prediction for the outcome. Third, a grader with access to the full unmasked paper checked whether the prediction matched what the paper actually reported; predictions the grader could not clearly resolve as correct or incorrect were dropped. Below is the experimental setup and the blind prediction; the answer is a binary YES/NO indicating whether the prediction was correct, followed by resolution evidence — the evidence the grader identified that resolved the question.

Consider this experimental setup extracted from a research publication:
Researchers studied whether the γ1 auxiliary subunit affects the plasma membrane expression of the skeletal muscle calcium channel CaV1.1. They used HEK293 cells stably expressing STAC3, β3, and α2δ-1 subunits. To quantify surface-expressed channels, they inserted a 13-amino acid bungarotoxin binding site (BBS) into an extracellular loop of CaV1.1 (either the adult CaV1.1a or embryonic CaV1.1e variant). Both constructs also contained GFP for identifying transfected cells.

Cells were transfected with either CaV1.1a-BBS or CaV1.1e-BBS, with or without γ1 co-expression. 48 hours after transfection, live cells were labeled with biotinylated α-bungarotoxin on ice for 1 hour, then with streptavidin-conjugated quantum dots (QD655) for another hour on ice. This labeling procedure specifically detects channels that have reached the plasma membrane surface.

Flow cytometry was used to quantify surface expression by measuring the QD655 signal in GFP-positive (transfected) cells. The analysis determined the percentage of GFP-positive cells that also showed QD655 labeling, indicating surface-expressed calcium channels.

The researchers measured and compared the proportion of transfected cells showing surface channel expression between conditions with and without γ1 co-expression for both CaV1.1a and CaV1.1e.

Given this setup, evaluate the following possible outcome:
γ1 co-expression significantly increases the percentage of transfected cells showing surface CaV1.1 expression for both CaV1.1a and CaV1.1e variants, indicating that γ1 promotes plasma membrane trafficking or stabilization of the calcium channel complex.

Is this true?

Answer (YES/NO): YES